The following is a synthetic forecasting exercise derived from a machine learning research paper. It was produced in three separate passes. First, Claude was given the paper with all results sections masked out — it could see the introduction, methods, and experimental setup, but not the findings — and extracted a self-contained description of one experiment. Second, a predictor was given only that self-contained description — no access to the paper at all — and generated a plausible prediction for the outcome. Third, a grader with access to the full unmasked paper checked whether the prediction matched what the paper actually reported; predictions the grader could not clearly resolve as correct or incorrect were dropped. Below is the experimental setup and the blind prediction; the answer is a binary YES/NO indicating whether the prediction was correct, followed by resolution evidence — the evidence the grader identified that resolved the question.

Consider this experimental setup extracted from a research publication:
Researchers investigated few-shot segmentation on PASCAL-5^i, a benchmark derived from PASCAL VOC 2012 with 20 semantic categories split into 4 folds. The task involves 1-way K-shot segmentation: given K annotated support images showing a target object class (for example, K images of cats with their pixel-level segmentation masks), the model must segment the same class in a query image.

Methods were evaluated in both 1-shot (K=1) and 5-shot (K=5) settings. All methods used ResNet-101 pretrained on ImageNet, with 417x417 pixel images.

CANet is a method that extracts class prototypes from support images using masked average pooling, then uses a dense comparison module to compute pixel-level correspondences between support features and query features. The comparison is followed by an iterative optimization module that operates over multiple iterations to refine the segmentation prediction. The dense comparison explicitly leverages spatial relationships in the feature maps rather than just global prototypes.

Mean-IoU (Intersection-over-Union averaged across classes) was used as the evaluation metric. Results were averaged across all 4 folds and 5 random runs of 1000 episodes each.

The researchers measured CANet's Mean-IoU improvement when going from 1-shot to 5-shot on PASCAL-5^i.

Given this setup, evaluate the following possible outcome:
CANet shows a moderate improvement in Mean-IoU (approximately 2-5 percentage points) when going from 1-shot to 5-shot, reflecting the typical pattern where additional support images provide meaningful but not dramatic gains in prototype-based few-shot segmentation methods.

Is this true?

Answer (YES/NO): NO